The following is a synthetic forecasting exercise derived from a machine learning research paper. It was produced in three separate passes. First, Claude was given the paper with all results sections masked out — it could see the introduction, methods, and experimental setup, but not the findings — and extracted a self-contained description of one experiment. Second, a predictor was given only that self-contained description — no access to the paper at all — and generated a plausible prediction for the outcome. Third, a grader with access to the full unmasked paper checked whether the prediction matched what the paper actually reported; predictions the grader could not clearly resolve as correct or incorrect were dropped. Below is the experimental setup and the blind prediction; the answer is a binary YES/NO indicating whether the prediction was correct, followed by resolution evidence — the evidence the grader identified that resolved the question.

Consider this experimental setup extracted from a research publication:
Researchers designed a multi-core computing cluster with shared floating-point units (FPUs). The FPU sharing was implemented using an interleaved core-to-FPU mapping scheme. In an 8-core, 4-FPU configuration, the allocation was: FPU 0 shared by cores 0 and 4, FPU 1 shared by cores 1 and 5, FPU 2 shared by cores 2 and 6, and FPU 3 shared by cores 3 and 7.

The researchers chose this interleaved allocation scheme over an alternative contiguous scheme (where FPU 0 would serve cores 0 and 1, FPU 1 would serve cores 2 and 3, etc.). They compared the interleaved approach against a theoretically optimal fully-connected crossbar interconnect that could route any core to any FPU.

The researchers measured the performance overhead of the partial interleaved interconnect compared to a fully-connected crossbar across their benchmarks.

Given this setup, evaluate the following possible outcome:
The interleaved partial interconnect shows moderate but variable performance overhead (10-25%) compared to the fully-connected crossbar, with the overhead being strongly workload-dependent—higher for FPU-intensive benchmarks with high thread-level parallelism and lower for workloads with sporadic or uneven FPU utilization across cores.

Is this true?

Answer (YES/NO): NO